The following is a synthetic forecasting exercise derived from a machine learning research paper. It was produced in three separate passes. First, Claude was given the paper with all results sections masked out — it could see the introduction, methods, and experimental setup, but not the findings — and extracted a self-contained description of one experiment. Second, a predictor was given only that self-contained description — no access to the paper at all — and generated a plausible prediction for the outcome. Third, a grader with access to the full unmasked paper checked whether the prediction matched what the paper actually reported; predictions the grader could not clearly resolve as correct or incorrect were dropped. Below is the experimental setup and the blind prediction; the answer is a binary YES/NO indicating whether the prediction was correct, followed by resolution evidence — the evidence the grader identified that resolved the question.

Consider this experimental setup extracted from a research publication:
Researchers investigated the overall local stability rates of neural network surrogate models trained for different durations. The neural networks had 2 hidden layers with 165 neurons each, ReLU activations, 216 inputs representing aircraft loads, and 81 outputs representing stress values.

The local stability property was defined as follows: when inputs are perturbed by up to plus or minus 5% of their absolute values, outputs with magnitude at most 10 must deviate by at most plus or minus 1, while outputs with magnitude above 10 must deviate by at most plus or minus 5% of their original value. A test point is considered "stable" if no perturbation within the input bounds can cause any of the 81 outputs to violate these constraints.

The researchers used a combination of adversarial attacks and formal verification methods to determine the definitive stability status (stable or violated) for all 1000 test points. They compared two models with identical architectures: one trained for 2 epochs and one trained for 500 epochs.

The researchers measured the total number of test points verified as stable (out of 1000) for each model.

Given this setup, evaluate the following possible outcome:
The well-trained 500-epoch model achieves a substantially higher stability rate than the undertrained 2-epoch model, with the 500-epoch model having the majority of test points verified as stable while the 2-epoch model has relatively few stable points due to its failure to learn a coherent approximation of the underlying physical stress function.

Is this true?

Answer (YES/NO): NO